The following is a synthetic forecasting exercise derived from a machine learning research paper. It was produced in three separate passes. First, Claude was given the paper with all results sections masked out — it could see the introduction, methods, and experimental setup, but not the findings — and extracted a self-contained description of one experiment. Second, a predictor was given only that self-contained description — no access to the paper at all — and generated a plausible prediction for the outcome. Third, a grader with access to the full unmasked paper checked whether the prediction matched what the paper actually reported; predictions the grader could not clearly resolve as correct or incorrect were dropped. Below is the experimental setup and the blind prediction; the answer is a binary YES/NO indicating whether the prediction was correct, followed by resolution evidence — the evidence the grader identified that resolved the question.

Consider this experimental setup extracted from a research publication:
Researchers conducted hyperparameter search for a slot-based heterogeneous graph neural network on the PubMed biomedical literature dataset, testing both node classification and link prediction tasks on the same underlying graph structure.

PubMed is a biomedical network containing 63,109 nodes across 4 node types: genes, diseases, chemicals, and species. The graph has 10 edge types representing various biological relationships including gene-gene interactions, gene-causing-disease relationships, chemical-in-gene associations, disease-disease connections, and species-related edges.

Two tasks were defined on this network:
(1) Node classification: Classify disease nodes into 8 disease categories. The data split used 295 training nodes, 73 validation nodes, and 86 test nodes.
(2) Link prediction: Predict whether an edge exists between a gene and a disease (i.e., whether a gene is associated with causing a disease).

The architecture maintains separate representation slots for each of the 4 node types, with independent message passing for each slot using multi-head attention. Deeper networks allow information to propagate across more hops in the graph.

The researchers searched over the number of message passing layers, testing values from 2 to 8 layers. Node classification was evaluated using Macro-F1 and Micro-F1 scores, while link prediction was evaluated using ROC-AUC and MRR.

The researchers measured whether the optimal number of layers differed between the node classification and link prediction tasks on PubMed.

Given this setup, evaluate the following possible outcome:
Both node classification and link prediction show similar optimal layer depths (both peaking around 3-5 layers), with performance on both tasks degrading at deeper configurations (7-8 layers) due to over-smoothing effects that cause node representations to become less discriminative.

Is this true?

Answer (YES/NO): NO